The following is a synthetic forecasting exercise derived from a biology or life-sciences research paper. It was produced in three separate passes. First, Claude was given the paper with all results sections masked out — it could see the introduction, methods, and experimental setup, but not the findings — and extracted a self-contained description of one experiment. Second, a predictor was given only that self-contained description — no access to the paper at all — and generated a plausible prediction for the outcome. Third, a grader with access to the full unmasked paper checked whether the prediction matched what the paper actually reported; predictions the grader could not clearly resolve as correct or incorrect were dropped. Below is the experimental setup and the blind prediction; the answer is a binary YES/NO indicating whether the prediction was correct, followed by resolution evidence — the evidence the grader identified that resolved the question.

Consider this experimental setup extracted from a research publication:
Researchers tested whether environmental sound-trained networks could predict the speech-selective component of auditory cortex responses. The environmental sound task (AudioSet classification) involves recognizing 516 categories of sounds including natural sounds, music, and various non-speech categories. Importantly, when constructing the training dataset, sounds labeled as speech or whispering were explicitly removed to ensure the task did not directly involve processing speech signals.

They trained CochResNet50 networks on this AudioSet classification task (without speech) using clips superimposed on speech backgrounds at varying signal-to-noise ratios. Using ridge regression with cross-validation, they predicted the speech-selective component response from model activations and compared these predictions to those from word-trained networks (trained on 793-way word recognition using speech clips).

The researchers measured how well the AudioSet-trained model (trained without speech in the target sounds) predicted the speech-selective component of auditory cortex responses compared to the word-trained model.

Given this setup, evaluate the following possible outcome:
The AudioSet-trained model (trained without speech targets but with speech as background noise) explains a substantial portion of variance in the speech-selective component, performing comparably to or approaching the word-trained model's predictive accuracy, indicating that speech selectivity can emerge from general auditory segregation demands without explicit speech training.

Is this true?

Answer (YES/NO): NO